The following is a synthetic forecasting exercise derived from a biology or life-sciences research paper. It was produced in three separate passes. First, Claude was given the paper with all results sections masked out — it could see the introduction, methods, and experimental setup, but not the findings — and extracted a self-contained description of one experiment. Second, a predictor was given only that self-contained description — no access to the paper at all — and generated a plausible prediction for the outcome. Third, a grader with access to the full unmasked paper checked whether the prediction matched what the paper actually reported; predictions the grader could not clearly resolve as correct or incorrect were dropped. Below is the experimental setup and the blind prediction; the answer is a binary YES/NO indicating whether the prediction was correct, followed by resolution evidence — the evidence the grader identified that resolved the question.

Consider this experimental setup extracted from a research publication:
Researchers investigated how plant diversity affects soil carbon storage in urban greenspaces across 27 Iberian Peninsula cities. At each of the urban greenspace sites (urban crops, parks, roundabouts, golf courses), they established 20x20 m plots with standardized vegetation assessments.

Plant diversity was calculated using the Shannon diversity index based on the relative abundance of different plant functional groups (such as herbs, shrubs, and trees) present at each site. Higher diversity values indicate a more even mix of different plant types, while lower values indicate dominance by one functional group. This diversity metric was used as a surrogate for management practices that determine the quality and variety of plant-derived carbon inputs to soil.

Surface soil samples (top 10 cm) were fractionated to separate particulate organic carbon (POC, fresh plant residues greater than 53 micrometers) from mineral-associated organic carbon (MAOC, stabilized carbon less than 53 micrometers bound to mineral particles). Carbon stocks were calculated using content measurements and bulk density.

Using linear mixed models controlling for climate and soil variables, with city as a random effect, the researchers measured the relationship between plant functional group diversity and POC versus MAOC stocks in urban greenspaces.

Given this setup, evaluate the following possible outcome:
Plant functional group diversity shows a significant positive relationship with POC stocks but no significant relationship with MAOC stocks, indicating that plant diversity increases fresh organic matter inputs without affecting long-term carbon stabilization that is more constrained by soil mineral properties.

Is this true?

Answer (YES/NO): NO